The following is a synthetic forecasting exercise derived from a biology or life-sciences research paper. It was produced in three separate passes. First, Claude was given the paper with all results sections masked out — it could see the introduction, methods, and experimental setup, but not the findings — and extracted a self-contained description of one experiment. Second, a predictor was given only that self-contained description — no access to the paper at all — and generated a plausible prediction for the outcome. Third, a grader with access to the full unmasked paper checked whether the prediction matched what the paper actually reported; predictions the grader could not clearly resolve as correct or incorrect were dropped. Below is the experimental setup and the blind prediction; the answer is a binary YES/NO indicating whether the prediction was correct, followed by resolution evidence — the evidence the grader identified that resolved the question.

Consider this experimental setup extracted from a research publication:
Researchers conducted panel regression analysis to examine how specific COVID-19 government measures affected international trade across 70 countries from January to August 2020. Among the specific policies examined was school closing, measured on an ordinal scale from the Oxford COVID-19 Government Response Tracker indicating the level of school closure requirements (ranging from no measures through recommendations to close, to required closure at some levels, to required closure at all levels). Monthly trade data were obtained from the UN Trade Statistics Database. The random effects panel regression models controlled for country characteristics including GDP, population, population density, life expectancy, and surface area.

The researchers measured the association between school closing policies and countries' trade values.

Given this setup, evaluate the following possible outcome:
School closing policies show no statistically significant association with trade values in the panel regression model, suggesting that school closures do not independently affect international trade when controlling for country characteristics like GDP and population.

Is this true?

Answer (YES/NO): NO